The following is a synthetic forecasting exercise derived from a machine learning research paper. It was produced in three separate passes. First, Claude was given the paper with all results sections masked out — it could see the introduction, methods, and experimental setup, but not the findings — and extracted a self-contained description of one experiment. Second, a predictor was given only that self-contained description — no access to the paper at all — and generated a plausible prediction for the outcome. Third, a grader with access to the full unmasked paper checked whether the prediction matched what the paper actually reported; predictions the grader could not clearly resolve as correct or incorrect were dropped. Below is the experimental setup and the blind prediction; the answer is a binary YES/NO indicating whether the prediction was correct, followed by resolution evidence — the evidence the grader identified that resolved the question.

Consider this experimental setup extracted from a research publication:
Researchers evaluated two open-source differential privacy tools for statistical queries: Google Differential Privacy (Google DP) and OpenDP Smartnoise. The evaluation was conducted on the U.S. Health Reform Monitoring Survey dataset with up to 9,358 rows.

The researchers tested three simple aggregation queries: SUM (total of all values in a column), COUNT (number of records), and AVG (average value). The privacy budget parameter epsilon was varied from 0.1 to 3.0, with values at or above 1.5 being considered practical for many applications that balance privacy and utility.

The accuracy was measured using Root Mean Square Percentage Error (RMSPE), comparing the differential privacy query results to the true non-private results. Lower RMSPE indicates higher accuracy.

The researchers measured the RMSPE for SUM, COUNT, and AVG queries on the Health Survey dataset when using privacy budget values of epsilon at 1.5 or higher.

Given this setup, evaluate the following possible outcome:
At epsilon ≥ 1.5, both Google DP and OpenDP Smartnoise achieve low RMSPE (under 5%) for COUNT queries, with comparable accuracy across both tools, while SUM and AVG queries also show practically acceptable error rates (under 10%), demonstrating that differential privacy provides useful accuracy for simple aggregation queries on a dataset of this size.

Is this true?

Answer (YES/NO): NO